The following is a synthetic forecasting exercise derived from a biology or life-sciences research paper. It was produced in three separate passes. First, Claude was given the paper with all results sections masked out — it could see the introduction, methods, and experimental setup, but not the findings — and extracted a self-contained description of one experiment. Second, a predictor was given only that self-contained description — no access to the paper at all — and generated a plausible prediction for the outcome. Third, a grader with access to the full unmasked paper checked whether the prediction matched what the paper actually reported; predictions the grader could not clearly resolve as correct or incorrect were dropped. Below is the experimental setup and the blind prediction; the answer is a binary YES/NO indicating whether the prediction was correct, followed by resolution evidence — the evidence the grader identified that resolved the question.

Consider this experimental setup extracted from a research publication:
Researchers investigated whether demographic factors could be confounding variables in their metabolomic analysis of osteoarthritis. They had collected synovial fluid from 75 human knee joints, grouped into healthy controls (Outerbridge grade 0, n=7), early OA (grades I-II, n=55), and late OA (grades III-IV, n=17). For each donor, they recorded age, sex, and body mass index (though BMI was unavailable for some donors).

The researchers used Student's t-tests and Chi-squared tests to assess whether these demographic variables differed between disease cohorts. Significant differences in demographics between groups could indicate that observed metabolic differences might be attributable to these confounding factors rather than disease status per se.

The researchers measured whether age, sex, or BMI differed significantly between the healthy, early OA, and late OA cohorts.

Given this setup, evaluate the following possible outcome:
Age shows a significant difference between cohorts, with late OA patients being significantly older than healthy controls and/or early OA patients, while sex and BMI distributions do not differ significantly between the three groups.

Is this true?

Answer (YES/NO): YES